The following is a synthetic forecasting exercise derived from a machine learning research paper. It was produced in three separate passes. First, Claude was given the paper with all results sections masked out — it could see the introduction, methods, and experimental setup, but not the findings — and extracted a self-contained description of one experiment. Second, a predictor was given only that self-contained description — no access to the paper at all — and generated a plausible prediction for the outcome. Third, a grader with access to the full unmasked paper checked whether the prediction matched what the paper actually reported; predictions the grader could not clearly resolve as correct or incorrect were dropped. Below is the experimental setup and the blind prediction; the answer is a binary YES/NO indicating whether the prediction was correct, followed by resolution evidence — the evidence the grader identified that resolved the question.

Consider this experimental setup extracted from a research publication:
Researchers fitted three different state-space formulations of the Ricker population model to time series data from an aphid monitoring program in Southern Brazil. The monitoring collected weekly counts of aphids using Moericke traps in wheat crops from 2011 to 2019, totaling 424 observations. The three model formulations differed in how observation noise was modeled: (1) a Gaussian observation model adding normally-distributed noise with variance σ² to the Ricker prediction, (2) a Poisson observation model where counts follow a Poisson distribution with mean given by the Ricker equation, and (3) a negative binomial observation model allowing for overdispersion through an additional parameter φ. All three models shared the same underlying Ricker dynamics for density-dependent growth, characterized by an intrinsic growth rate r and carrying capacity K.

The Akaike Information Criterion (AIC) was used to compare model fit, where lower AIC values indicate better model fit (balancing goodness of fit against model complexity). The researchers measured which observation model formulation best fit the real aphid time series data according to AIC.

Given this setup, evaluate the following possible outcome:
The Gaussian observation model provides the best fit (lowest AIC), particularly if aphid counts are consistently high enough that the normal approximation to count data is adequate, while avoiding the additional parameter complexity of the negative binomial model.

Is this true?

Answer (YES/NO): NO